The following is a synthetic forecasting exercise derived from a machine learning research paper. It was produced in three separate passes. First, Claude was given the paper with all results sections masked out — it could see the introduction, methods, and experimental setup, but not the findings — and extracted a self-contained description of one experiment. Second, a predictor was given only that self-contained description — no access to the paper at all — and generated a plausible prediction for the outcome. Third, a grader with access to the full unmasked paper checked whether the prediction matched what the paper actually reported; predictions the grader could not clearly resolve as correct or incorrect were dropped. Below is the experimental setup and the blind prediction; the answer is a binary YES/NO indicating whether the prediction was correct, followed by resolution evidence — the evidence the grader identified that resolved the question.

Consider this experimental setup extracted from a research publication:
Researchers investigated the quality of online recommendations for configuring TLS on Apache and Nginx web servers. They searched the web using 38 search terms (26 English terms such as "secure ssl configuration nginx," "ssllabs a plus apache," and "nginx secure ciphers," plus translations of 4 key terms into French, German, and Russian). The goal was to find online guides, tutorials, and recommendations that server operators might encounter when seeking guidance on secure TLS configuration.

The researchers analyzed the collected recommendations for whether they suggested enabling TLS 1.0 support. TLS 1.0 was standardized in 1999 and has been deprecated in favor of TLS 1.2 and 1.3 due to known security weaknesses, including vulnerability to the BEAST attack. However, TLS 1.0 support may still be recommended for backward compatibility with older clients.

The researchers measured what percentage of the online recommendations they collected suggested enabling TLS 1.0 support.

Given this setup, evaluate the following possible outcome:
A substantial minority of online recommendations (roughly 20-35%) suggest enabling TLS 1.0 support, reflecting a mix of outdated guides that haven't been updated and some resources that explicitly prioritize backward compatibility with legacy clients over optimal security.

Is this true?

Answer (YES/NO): NO